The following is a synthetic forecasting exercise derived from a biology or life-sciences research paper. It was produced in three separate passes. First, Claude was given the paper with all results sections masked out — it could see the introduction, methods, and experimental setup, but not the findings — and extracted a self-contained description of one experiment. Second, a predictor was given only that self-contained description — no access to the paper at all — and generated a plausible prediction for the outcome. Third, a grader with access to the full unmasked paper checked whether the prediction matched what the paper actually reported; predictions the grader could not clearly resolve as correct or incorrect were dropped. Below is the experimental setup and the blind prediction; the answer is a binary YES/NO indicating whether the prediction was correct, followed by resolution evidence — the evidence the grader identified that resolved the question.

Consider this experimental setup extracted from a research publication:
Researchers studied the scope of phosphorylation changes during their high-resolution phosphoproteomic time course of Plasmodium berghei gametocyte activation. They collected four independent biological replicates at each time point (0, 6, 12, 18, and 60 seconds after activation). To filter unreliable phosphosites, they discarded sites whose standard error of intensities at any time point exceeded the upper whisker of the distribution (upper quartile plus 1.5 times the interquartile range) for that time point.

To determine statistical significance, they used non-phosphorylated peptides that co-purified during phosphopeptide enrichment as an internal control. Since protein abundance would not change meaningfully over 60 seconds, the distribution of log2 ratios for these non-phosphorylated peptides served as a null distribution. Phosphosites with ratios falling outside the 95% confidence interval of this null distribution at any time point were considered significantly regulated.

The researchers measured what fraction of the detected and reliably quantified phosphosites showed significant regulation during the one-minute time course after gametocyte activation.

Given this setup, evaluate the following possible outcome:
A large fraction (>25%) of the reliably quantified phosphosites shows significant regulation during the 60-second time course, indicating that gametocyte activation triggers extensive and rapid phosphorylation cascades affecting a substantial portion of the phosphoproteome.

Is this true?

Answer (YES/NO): NO